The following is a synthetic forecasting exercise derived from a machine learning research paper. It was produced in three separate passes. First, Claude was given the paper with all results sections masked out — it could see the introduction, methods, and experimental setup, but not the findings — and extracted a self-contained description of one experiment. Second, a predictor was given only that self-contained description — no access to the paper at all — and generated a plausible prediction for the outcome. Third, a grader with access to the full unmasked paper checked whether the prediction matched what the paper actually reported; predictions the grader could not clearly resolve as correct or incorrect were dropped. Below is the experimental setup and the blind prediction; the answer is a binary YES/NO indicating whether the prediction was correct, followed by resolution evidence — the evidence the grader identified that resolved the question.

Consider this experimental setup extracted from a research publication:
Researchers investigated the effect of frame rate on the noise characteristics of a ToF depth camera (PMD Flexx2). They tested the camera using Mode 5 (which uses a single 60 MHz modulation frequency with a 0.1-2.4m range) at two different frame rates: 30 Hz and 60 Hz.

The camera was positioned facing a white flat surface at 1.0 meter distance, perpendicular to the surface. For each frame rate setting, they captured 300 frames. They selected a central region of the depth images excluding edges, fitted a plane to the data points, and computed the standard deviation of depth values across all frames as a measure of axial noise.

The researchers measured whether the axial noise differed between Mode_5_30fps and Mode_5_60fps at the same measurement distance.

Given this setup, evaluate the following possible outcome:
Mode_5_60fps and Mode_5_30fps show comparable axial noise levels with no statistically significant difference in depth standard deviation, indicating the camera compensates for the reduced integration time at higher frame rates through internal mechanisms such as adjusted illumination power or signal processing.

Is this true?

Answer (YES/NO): NO